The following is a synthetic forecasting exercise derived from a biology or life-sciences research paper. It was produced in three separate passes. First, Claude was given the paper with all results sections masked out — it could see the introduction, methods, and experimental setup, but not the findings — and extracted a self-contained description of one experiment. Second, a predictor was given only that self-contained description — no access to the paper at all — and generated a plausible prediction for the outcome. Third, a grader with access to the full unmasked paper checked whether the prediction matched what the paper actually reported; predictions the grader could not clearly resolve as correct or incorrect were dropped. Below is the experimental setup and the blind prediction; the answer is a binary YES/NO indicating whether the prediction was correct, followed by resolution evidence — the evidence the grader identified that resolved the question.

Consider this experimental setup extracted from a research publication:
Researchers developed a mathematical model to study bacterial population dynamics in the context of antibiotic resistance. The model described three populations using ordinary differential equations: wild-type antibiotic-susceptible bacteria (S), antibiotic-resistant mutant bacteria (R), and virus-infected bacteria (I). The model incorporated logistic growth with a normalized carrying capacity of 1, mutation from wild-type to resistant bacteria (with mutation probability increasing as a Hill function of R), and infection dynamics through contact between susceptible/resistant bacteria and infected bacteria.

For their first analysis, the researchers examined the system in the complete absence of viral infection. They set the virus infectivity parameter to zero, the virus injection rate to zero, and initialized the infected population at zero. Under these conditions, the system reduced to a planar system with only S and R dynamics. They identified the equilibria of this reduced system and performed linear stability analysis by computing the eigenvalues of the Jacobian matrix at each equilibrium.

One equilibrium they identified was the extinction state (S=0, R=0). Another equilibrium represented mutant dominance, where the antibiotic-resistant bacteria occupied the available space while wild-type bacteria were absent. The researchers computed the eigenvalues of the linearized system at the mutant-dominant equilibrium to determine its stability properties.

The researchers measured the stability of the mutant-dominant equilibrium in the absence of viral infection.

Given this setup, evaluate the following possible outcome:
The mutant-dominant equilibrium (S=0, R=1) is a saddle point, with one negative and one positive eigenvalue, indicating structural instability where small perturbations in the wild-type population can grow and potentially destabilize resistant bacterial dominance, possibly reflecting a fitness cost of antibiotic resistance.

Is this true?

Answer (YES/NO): NO